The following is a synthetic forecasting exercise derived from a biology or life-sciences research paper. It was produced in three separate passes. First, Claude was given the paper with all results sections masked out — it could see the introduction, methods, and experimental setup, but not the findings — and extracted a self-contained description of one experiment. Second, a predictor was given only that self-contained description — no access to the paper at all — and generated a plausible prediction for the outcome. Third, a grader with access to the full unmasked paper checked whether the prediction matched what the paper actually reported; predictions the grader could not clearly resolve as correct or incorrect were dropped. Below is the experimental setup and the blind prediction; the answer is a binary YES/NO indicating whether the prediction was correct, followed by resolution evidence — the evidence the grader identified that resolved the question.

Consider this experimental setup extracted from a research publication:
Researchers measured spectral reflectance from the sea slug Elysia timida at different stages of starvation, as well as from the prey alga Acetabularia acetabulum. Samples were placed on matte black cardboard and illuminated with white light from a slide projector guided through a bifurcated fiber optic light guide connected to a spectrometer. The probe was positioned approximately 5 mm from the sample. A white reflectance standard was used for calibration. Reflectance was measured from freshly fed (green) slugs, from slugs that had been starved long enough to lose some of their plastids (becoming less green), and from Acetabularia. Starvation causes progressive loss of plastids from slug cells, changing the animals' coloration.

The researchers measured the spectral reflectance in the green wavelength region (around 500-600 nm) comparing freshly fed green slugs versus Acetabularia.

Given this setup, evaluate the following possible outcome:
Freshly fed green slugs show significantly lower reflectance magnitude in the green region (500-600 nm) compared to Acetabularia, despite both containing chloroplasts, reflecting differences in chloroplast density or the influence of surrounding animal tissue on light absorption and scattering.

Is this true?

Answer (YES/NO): NO